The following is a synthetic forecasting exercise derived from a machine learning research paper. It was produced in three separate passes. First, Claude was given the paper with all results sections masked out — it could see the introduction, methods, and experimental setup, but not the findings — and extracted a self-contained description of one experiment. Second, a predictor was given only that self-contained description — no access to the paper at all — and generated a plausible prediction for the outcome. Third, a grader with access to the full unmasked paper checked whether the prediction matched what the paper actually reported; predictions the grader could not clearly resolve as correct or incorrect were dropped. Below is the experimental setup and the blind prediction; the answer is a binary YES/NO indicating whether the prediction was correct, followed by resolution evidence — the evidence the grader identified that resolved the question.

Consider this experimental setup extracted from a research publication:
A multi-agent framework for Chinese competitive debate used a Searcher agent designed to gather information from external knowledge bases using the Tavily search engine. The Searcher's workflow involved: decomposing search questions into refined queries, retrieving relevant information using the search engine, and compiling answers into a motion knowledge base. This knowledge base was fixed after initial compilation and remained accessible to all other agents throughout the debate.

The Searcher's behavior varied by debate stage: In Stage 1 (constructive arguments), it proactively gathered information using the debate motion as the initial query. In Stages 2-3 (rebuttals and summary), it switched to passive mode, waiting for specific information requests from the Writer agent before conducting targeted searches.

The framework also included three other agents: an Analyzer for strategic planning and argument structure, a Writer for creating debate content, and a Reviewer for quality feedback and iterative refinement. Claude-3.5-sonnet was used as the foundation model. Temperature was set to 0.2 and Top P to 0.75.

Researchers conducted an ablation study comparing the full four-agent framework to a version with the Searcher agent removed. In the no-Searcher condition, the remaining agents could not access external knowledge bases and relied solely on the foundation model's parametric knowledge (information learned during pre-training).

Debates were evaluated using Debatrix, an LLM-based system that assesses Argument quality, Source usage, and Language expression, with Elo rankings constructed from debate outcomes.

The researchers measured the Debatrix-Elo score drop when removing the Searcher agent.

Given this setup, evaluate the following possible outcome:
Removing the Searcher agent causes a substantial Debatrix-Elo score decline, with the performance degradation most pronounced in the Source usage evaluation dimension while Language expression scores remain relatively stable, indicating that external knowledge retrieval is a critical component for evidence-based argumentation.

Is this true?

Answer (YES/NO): YES